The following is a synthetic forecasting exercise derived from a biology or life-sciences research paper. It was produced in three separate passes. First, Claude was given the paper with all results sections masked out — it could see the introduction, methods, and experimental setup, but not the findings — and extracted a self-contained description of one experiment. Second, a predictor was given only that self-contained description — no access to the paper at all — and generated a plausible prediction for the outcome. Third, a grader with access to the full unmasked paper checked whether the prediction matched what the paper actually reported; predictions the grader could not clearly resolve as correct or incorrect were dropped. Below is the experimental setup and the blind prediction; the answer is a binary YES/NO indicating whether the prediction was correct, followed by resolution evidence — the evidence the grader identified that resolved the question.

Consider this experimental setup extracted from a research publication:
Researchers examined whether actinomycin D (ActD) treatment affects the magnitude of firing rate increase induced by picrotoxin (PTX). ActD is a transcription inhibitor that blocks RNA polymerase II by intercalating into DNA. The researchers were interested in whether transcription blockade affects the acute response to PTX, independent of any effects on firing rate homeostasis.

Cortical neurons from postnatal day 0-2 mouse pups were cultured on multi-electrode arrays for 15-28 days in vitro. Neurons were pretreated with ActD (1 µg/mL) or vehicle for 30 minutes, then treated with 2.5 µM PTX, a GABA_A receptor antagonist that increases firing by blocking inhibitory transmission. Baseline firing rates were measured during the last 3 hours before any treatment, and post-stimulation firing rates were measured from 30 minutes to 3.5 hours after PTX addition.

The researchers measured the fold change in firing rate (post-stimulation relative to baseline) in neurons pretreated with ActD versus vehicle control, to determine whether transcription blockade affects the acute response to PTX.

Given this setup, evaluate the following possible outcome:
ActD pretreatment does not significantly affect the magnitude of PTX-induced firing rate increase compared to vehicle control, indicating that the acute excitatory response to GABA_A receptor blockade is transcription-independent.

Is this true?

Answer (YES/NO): YES